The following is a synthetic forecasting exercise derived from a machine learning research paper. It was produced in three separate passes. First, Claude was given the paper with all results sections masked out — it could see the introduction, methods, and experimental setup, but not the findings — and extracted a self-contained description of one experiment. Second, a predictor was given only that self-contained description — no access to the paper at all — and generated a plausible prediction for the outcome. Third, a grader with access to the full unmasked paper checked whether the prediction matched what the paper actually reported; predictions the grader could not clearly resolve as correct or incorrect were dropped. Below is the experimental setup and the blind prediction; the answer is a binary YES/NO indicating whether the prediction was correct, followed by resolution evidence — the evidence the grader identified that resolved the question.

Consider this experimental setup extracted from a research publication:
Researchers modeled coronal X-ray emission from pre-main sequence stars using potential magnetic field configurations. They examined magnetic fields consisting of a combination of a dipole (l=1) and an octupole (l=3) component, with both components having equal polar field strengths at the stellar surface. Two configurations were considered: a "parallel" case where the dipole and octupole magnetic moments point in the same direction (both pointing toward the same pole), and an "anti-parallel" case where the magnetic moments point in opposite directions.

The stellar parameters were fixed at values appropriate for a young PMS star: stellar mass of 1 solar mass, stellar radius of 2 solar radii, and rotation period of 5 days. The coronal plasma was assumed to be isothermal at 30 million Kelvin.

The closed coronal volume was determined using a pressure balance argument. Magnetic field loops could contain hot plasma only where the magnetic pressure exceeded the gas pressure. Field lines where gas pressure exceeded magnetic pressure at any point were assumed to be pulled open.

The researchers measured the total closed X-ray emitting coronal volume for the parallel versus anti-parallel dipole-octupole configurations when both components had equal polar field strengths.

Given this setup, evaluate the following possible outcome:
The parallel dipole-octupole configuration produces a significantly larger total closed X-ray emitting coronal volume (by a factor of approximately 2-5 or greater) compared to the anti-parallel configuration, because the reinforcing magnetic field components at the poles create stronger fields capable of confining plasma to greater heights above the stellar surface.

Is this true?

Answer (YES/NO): NO